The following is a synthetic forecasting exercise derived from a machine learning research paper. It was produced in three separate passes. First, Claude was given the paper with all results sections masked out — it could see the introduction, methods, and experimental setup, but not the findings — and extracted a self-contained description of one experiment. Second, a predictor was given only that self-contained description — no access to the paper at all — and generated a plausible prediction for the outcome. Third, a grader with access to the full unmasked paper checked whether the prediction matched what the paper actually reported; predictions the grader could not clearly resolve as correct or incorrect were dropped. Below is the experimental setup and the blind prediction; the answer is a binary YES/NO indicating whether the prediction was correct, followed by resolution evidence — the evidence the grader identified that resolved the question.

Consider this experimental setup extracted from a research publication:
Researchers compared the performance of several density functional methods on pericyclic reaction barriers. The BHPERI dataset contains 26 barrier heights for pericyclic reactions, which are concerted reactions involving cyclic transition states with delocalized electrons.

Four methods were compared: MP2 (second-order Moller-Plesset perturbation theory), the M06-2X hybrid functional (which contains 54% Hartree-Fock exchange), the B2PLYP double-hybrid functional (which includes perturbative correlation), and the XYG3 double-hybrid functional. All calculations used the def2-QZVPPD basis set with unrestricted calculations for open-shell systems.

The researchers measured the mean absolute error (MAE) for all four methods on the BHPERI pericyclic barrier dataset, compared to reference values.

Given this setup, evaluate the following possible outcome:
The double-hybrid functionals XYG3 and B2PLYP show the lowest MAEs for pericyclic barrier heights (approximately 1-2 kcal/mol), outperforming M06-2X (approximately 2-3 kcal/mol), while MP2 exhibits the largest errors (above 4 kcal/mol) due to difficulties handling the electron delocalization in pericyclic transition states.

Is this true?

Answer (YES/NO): NO